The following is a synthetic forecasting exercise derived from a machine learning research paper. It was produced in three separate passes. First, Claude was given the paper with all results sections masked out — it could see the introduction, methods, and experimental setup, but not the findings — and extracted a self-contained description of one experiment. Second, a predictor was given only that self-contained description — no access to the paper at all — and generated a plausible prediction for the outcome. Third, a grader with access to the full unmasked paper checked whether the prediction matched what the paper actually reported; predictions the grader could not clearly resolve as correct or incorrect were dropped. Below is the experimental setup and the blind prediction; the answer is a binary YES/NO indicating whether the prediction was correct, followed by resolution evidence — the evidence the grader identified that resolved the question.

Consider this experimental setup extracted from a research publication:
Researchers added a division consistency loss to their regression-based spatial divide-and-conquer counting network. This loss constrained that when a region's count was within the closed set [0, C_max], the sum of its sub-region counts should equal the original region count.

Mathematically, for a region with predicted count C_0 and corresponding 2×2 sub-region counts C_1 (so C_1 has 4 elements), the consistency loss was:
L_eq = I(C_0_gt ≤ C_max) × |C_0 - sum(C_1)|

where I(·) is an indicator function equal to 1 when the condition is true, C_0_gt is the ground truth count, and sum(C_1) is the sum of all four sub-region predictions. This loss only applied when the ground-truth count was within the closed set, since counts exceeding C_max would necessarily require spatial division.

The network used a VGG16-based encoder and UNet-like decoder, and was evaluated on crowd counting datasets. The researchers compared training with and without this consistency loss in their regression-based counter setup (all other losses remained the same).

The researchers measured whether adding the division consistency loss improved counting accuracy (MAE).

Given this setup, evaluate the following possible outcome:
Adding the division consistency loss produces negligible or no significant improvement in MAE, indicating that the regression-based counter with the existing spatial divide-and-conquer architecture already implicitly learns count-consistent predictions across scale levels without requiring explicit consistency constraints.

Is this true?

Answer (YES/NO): NO